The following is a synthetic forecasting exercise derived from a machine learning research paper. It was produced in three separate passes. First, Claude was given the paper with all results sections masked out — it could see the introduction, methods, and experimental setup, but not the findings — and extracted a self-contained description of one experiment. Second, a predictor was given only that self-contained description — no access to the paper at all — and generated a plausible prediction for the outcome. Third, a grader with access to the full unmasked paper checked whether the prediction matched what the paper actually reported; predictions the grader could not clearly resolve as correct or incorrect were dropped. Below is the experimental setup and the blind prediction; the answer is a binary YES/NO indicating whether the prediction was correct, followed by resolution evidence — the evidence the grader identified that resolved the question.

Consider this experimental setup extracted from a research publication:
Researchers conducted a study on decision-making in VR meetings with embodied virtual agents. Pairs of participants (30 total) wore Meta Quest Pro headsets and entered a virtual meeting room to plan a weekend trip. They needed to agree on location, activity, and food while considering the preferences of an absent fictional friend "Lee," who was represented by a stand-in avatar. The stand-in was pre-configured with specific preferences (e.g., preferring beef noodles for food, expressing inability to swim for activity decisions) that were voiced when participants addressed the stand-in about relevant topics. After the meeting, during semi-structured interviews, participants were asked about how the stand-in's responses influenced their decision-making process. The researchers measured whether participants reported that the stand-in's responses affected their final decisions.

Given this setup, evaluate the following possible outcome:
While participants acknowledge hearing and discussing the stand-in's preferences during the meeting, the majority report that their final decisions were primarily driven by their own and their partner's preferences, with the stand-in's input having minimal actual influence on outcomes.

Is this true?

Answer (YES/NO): NO